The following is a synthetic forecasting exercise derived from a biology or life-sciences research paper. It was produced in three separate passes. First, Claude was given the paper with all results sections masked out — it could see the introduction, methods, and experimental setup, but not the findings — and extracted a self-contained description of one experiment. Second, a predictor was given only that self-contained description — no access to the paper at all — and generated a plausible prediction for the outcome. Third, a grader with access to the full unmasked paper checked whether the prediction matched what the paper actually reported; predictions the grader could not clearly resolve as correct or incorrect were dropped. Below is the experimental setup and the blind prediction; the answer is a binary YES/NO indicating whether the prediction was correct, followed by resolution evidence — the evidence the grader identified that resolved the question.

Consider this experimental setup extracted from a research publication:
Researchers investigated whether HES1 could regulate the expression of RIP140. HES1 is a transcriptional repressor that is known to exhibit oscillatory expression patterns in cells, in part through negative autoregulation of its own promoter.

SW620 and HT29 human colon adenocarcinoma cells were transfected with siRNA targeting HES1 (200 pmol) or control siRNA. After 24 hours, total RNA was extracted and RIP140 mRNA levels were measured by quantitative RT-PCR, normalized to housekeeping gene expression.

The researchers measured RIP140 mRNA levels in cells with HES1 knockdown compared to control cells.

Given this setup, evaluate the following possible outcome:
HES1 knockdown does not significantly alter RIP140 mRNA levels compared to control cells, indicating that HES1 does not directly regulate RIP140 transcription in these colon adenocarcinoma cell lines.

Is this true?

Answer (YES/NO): NO